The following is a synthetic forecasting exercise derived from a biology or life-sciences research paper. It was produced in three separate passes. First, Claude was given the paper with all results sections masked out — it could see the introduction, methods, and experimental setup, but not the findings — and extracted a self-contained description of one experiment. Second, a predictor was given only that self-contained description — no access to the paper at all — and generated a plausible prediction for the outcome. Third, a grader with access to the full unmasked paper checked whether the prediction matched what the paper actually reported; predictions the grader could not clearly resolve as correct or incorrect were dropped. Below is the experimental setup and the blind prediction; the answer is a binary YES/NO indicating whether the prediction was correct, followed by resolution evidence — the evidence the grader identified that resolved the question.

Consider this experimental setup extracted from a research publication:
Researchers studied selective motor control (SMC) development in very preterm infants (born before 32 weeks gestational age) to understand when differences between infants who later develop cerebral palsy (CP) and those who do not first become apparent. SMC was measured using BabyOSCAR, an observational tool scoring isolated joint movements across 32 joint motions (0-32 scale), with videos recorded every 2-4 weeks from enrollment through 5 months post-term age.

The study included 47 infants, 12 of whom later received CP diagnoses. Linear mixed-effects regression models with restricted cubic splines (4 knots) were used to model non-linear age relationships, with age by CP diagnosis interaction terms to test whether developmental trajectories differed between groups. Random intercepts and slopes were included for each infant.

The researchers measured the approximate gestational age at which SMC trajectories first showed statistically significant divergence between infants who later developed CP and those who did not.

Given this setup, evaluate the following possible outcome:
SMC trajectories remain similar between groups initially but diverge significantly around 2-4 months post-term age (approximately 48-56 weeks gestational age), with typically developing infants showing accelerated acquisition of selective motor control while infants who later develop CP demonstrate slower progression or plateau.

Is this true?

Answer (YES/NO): NO